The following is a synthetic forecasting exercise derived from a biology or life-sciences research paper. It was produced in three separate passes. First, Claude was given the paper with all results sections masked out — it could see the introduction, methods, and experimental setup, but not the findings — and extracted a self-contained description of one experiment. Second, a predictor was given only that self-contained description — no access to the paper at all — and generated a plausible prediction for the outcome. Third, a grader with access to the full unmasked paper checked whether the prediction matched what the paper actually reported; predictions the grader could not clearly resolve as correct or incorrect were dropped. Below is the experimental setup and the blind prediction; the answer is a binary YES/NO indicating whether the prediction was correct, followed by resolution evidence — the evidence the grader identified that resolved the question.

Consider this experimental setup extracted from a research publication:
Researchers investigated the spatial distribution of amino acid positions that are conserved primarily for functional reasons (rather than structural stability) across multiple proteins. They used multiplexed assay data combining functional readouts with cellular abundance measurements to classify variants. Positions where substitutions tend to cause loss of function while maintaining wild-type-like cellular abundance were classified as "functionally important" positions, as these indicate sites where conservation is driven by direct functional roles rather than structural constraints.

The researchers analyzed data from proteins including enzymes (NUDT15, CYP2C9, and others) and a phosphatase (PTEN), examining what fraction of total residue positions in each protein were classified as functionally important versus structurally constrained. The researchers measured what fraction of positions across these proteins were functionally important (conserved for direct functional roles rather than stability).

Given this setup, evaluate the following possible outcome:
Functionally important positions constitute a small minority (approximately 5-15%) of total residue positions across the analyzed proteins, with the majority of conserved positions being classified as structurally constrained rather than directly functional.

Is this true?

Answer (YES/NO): YES